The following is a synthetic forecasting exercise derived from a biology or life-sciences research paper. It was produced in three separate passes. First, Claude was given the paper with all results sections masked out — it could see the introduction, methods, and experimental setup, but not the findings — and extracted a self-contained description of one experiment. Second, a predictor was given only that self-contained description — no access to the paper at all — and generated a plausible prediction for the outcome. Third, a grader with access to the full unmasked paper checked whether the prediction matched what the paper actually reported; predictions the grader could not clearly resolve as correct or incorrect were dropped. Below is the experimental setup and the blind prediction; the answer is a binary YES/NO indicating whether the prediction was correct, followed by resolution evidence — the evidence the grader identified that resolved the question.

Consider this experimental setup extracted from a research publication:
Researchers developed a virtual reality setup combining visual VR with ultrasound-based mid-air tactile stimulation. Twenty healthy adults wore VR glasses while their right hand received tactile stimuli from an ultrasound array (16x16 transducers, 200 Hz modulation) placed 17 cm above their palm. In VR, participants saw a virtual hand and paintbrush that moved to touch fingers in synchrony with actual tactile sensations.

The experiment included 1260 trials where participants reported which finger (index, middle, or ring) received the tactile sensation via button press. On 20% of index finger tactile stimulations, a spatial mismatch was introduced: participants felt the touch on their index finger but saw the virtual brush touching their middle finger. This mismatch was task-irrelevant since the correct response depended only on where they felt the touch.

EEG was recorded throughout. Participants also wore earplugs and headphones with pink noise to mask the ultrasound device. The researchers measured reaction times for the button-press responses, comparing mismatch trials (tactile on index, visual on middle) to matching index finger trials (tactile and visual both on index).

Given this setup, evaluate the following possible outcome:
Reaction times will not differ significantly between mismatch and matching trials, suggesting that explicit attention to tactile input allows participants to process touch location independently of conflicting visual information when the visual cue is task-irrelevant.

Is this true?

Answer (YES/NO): NO